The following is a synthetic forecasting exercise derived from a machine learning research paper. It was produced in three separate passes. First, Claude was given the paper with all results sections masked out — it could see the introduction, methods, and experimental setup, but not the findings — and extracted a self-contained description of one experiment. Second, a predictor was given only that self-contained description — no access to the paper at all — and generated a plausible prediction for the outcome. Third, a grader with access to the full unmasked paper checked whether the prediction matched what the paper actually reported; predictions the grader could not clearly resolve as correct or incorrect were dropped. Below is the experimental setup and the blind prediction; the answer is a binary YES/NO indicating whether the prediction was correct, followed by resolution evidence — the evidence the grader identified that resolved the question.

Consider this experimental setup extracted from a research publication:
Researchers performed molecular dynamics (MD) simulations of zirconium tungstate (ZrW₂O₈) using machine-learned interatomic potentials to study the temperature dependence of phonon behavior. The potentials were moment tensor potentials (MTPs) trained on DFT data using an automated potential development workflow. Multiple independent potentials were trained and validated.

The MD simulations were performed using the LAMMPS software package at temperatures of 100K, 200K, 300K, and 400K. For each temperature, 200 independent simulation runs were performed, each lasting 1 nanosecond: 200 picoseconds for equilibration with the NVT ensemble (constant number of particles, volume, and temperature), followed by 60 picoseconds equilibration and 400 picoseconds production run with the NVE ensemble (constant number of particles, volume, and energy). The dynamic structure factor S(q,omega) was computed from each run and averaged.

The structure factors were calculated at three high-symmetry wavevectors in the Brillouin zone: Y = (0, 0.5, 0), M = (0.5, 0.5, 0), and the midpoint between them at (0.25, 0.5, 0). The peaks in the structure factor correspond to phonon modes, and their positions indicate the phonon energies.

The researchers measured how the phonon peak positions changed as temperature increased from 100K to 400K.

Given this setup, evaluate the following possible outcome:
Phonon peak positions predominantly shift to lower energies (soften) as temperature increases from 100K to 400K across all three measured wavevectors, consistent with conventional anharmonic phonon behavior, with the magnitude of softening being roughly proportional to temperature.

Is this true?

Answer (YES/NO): NO